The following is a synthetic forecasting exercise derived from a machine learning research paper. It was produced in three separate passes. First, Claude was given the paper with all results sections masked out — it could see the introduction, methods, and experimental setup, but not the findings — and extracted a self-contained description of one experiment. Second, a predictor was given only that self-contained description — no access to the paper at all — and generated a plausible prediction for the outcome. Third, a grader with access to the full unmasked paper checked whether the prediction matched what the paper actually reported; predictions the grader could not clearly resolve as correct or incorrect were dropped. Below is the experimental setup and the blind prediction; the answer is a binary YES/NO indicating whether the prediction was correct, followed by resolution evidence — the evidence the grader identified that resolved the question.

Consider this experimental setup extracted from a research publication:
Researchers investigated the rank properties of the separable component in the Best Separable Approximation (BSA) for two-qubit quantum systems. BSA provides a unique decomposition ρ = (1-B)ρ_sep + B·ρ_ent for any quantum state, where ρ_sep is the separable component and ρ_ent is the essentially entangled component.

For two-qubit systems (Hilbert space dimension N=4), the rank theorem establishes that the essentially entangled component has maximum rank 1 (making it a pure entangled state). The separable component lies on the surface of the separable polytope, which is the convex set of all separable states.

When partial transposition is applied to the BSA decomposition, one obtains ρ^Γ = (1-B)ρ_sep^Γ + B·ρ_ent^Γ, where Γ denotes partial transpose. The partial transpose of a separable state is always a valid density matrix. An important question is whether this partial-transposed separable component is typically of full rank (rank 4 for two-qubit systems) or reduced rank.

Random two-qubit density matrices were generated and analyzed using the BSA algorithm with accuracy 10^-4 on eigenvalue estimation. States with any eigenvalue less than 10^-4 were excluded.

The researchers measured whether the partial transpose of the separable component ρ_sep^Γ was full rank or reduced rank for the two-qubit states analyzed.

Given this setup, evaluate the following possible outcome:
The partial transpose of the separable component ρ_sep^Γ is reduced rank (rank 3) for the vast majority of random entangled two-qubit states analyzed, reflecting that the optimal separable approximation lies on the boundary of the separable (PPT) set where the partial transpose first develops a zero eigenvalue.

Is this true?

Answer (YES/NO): YES